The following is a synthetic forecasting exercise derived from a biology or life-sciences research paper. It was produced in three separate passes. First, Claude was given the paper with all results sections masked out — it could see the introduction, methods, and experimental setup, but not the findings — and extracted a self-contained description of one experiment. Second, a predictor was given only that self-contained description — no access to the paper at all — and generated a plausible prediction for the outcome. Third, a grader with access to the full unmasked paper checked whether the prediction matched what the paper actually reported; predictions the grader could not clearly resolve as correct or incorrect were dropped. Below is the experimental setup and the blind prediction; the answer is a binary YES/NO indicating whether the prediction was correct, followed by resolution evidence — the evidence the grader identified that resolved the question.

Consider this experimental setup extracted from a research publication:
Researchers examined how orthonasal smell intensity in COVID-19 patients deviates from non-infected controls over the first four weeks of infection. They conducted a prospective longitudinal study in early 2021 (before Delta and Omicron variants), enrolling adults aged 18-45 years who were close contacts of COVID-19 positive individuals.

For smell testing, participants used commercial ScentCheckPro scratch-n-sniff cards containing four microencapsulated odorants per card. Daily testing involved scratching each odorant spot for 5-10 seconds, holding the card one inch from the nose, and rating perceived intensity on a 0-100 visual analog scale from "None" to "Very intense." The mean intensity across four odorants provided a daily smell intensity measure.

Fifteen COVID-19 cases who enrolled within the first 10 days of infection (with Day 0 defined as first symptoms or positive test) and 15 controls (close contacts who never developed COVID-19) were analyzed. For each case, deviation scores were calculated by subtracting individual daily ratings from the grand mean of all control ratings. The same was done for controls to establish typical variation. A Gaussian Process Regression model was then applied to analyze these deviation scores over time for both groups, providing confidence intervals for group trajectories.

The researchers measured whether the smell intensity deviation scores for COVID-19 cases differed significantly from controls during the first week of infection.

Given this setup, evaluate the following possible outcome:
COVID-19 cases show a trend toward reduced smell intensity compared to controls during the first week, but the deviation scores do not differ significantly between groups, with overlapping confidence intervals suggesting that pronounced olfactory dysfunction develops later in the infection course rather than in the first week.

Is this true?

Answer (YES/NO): NO